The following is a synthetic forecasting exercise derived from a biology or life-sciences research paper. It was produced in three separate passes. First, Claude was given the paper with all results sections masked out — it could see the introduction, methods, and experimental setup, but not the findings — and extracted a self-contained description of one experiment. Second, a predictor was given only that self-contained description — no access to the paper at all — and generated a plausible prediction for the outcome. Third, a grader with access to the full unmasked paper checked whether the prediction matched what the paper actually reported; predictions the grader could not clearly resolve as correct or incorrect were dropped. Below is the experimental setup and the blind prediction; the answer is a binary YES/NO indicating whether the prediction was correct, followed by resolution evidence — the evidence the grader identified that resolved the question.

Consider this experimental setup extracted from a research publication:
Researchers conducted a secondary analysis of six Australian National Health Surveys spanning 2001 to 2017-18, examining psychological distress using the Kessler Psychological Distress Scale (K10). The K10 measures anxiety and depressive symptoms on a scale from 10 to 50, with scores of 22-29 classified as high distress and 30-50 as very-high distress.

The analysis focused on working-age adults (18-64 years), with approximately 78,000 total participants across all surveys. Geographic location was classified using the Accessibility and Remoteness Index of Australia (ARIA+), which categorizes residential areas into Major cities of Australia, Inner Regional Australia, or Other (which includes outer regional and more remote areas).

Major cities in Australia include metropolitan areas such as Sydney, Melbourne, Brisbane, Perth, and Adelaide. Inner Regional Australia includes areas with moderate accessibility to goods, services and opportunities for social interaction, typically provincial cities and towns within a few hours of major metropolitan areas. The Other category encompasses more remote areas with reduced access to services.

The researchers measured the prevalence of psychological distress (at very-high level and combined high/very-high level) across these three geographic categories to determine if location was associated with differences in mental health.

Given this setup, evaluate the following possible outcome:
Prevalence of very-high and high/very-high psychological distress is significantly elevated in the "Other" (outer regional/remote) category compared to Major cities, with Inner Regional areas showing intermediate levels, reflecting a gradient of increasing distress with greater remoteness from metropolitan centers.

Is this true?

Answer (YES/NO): NO